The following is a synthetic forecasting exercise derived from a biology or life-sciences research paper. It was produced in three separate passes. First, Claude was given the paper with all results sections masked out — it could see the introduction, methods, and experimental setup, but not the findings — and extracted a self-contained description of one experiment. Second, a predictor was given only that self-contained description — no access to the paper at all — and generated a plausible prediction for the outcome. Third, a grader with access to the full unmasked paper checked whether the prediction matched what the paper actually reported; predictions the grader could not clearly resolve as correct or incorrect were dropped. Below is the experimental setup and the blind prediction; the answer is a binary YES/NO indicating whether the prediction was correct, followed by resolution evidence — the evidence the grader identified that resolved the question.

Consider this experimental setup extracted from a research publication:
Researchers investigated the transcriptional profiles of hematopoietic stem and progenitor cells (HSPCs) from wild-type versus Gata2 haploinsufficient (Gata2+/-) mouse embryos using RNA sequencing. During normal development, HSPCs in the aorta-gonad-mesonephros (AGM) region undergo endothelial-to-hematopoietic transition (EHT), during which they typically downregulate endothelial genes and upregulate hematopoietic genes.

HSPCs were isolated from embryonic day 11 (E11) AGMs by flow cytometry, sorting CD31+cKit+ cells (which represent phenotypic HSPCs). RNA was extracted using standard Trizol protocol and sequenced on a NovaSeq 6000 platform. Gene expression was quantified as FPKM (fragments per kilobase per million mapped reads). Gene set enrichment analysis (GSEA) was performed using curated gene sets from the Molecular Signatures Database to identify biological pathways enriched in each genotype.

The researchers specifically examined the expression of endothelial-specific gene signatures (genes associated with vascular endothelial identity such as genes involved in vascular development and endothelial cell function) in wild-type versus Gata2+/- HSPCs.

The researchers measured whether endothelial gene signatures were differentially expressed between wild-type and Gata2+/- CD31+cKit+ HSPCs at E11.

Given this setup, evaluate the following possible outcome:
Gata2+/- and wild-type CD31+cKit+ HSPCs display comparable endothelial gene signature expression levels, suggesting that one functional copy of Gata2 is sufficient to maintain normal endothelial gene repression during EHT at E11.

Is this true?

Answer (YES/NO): NO